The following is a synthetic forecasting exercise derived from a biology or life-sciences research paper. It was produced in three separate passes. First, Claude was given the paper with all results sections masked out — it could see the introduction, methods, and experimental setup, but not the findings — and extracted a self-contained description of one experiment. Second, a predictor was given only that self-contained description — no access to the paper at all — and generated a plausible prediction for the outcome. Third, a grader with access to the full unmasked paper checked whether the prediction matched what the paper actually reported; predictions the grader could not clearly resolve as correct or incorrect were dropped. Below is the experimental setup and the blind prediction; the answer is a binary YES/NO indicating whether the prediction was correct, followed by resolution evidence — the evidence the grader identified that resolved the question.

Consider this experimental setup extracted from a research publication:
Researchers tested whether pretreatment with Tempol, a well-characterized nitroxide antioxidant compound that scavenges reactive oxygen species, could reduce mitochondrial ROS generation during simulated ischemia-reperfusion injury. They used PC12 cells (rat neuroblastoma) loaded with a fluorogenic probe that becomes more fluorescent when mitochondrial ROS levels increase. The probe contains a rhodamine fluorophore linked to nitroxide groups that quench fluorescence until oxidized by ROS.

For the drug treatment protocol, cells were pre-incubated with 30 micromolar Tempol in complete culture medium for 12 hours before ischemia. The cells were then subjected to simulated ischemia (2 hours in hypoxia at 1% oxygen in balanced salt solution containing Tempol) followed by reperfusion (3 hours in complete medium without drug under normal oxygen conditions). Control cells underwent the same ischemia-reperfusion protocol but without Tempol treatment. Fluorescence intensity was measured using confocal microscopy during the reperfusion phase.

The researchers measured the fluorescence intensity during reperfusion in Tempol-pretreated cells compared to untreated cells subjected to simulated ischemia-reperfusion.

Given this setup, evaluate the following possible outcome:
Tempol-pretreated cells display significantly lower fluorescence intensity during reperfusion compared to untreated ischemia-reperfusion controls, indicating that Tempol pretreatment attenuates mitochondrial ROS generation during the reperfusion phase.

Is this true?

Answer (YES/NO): YES